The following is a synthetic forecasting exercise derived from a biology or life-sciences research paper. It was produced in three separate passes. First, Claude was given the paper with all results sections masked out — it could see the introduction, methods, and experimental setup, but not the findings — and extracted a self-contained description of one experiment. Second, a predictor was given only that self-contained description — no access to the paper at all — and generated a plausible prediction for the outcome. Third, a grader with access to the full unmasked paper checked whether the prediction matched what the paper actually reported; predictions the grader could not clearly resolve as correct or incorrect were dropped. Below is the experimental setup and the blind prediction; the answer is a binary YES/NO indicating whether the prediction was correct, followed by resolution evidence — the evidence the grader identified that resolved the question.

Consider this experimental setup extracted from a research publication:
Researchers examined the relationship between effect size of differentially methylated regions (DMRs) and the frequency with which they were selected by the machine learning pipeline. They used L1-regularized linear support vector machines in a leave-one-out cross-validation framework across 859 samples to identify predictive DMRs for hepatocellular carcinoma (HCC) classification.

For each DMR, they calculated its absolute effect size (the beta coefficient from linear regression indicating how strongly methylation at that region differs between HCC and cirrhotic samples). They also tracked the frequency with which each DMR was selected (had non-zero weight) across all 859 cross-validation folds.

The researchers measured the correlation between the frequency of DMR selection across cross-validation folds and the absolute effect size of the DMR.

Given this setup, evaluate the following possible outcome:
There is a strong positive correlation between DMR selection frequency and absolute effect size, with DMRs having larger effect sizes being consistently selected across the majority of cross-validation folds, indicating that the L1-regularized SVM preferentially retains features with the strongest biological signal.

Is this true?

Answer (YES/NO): NO